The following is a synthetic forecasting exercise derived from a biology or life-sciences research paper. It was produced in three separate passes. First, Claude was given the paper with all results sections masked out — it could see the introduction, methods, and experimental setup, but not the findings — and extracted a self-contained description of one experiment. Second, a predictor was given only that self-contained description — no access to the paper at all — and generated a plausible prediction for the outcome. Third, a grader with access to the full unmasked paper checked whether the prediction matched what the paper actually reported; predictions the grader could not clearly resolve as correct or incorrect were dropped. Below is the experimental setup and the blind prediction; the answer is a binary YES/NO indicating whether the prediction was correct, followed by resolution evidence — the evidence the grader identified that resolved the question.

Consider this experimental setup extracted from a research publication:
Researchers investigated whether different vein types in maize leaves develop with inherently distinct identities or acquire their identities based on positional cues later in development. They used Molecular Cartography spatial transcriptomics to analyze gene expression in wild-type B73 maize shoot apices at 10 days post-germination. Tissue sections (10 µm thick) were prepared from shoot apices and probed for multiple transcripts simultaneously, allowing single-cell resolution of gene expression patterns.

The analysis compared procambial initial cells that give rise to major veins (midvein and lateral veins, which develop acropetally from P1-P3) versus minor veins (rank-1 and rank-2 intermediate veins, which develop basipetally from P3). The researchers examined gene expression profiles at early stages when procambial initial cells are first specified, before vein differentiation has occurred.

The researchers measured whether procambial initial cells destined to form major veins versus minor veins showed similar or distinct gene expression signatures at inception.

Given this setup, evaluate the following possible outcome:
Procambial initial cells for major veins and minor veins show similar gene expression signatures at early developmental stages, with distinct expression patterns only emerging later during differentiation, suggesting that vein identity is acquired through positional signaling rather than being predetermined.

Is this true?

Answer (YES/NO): NO